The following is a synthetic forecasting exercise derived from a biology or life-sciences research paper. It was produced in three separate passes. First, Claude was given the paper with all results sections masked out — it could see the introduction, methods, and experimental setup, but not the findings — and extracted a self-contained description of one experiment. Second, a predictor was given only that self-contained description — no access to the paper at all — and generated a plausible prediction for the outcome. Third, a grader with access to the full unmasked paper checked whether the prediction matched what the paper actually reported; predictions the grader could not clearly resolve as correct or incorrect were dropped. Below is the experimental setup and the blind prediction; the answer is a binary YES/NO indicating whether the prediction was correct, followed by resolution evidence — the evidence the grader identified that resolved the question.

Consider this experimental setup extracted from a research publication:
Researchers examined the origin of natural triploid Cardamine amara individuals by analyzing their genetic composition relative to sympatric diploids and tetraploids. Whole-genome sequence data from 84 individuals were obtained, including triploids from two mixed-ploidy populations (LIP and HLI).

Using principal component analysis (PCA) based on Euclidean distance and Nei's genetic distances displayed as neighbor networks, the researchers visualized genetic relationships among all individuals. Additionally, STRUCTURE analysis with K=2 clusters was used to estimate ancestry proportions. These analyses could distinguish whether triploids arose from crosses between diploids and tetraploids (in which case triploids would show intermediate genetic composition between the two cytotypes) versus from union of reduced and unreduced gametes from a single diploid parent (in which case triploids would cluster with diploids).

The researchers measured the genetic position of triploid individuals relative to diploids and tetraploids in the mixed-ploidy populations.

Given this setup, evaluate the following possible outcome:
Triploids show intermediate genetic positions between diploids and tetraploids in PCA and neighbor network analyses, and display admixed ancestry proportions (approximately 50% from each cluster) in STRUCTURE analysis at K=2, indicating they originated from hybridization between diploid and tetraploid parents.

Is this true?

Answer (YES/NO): NO